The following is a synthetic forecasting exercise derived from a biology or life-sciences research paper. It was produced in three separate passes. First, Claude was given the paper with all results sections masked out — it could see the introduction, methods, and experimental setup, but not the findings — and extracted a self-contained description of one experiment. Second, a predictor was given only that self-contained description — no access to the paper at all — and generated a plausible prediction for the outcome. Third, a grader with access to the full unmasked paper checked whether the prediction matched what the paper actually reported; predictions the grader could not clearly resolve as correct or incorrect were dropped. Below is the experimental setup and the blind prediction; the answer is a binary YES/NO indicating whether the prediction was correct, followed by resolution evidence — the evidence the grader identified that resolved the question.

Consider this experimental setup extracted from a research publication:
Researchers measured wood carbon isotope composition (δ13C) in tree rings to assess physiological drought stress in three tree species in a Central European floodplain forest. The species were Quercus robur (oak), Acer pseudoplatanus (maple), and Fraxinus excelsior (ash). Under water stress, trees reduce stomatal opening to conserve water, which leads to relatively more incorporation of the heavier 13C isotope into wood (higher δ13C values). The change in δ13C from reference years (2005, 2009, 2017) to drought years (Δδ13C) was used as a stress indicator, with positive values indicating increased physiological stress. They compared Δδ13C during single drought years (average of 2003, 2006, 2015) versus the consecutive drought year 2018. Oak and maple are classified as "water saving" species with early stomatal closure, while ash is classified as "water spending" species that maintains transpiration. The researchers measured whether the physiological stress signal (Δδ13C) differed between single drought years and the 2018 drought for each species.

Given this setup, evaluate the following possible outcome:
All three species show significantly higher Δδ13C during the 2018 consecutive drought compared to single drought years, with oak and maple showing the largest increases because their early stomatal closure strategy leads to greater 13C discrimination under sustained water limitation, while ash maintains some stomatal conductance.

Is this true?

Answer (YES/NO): NO